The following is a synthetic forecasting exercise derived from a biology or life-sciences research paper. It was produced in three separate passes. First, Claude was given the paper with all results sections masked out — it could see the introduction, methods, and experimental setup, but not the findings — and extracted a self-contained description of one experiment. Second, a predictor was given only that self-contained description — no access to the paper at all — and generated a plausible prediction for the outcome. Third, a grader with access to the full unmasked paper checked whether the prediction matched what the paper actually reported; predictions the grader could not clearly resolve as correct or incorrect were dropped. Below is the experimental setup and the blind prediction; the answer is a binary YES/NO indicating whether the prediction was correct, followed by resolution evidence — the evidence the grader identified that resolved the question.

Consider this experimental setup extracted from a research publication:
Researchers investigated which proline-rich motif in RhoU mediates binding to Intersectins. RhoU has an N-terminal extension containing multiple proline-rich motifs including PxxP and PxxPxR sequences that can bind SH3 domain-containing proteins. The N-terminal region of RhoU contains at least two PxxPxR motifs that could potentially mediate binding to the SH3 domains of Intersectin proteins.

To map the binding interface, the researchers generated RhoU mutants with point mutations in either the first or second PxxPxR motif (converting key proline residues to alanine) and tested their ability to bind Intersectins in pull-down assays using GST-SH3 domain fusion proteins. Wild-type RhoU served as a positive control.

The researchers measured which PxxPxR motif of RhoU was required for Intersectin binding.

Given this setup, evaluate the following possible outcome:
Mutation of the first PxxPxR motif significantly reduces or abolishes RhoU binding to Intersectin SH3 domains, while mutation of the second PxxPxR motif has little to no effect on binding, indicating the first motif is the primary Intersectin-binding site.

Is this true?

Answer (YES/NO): NO